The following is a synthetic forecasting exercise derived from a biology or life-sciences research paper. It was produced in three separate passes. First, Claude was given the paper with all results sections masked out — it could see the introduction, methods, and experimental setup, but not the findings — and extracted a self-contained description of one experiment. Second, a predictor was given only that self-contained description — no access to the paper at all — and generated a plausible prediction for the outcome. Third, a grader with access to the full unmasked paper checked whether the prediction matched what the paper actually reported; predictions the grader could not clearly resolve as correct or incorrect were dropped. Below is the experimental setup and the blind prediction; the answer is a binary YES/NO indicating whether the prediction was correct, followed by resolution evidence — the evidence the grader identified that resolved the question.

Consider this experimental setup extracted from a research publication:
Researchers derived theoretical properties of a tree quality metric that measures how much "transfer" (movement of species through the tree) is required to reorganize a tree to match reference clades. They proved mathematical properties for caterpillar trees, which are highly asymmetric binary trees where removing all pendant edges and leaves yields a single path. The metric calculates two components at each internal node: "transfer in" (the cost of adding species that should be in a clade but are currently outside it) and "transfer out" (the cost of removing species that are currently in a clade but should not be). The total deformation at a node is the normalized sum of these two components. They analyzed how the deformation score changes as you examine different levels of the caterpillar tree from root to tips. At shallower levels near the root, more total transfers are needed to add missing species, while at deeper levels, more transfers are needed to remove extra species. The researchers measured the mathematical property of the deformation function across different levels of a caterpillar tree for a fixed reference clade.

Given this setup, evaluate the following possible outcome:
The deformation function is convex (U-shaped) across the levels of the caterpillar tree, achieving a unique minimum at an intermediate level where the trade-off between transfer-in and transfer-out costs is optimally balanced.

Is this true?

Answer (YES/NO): YES